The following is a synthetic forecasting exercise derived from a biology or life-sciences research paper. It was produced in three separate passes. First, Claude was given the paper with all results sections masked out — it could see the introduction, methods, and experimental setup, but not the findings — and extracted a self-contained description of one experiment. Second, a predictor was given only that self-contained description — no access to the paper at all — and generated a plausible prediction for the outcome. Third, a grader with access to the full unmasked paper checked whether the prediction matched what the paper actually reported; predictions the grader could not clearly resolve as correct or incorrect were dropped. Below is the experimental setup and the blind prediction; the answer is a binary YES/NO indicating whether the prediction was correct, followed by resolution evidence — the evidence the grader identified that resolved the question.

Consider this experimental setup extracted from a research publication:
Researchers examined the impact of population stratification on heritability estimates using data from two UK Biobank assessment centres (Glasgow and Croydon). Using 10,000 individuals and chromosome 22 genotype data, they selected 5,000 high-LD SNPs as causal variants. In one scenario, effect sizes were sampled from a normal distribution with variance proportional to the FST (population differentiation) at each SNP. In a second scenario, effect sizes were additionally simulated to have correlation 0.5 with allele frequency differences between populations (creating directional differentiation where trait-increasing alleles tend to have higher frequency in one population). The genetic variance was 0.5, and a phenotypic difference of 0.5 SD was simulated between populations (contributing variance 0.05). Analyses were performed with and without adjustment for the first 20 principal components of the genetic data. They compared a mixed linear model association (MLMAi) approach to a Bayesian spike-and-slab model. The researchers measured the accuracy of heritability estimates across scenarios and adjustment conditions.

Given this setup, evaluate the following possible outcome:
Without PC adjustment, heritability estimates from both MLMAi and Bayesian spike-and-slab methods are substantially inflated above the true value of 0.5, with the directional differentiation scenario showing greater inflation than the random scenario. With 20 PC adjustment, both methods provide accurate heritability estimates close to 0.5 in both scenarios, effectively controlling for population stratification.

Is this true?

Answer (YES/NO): NO